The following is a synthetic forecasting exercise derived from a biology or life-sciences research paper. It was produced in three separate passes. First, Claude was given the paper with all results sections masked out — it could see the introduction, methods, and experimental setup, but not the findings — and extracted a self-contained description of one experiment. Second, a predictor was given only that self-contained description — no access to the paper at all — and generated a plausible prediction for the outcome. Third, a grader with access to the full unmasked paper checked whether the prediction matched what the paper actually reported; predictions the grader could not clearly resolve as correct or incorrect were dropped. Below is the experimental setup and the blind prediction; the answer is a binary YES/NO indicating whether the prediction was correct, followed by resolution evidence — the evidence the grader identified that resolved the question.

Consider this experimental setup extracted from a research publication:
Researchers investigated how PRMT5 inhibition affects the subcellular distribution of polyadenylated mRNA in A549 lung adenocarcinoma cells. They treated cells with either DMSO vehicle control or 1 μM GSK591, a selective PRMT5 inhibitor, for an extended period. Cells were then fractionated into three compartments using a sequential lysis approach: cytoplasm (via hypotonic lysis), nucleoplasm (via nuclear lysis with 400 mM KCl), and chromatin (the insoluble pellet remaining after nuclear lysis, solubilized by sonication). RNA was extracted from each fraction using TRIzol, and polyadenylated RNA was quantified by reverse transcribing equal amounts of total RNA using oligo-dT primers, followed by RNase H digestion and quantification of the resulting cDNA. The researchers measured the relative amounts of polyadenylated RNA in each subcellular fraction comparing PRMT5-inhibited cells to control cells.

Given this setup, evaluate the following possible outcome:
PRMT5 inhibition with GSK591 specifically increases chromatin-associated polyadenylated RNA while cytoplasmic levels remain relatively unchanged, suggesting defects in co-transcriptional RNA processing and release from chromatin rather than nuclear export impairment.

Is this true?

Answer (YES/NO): YES